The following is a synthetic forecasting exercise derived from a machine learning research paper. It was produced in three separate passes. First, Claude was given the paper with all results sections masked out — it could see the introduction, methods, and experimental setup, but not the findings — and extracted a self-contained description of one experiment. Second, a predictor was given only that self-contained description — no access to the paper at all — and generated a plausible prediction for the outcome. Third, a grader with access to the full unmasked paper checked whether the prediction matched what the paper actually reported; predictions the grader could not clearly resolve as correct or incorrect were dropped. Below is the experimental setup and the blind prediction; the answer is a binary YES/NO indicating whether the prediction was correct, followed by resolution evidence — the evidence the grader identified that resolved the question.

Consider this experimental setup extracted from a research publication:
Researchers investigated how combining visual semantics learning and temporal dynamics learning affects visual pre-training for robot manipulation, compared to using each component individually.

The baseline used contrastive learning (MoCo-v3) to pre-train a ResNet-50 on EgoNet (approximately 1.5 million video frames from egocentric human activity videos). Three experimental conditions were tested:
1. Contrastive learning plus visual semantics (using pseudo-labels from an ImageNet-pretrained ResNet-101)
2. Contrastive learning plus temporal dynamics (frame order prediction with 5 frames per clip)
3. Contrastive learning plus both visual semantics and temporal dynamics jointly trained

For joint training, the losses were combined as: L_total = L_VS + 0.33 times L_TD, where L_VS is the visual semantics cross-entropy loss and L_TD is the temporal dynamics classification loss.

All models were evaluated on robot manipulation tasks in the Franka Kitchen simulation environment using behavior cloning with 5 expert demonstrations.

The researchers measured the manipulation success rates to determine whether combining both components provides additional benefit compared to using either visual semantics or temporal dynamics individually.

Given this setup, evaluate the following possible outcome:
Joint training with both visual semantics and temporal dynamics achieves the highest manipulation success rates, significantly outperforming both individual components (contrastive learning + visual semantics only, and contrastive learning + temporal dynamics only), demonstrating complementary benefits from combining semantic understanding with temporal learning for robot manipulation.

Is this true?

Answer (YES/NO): NO